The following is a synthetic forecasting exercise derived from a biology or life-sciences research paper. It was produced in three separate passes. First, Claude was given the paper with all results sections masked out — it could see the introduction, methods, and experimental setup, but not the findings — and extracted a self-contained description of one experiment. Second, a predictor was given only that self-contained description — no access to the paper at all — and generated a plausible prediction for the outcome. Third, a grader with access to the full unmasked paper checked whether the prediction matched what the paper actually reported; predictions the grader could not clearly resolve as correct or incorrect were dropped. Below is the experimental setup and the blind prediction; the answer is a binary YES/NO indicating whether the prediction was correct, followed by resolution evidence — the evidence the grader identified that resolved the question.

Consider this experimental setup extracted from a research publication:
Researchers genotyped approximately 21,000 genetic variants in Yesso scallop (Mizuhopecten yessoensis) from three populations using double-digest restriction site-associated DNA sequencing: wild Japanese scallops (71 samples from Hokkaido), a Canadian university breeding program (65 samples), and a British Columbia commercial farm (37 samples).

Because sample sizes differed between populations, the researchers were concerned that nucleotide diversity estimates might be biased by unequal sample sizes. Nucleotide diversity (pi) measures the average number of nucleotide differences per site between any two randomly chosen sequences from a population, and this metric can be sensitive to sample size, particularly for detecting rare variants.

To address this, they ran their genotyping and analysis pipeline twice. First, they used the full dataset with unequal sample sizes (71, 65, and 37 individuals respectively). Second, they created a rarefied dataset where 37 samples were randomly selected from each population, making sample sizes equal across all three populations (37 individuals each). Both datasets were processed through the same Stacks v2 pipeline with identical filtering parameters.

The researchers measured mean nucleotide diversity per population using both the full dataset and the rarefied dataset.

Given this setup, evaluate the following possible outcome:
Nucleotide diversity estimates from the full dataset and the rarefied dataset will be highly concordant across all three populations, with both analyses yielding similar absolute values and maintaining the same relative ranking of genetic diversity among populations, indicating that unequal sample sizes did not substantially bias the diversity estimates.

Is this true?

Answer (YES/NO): NO